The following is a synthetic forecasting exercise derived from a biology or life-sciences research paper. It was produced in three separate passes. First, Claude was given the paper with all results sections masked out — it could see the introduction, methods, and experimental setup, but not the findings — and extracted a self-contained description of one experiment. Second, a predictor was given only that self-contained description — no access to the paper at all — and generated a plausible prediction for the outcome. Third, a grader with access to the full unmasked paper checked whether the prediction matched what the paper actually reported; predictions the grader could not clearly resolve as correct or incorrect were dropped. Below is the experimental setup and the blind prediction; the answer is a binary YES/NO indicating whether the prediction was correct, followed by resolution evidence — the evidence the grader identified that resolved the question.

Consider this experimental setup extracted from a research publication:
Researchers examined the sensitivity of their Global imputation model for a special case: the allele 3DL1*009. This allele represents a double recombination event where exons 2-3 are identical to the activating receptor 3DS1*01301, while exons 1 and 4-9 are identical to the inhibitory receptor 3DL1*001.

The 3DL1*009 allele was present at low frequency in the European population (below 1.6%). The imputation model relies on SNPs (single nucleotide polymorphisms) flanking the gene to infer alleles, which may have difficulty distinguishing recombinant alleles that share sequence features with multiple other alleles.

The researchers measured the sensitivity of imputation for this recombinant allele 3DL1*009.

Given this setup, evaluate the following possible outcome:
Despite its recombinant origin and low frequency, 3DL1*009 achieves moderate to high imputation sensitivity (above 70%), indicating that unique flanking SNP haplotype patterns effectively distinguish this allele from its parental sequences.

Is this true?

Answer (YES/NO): NO